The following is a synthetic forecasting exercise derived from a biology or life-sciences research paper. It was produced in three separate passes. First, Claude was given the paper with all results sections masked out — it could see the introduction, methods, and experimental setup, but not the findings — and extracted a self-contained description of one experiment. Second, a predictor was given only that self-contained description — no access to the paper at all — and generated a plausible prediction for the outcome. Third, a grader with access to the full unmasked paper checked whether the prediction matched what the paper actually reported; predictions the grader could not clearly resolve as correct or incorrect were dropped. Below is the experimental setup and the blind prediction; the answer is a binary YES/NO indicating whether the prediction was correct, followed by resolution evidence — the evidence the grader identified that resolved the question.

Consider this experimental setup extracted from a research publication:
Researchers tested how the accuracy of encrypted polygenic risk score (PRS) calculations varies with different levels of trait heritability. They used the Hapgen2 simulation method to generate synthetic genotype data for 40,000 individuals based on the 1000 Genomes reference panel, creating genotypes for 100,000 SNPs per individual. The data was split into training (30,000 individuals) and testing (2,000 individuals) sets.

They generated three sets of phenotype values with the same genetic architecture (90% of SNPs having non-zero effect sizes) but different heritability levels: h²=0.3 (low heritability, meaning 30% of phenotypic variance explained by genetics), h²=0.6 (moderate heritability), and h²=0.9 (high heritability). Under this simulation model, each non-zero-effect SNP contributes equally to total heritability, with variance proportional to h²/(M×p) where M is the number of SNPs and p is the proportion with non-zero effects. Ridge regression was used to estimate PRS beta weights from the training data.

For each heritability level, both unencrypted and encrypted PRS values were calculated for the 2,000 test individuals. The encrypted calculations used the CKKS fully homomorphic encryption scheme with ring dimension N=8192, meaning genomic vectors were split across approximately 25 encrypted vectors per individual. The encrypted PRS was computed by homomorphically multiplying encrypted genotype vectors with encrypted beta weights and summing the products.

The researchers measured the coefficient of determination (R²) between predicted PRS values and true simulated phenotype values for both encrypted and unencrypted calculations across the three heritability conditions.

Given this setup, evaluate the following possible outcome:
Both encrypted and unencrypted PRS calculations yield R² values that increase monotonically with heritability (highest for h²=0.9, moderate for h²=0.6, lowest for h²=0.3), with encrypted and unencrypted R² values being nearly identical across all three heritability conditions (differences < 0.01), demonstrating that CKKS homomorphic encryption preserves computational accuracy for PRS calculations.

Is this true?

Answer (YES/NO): YES